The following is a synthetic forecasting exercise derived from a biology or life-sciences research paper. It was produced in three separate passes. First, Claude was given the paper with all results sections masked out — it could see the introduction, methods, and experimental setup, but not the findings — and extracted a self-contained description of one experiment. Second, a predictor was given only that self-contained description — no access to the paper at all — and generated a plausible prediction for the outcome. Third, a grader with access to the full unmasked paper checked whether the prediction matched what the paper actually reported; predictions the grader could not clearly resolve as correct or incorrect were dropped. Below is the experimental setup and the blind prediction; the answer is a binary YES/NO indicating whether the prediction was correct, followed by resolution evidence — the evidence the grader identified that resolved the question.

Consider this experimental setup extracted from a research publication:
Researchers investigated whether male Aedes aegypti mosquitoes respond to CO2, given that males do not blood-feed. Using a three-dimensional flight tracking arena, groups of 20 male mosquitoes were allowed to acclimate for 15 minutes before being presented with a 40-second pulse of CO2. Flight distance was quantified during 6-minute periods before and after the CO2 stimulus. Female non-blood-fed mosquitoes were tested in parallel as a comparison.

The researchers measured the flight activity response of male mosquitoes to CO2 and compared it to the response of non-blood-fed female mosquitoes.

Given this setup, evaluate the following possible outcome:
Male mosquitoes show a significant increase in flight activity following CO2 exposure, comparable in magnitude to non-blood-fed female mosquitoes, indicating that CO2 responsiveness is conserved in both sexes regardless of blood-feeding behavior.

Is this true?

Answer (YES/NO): YES